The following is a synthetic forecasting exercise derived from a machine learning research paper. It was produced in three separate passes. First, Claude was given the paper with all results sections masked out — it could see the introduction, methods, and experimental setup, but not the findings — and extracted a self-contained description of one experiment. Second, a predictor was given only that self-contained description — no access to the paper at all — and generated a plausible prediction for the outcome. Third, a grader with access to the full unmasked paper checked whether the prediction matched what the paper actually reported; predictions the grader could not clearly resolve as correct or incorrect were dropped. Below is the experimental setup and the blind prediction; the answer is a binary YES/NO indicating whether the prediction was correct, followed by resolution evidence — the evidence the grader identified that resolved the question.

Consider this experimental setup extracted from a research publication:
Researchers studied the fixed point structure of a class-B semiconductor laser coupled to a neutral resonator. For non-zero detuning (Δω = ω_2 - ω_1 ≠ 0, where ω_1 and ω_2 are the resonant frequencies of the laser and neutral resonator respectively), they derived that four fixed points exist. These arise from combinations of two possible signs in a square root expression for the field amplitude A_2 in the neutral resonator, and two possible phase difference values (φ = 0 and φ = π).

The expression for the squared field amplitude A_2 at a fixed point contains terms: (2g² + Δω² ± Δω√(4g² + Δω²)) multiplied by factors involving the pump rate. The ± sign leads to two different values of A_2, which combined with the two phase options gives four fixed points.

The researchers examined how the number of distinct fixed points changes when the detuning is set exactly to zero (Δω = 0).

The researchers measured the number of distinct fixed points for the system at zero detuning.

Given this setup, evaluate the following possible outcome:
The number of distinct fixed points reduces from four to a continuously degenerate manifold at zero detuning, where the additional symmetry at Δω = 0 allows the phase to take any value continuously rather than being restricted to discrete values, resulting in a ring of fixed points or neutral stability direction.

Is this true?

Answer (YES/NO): NO